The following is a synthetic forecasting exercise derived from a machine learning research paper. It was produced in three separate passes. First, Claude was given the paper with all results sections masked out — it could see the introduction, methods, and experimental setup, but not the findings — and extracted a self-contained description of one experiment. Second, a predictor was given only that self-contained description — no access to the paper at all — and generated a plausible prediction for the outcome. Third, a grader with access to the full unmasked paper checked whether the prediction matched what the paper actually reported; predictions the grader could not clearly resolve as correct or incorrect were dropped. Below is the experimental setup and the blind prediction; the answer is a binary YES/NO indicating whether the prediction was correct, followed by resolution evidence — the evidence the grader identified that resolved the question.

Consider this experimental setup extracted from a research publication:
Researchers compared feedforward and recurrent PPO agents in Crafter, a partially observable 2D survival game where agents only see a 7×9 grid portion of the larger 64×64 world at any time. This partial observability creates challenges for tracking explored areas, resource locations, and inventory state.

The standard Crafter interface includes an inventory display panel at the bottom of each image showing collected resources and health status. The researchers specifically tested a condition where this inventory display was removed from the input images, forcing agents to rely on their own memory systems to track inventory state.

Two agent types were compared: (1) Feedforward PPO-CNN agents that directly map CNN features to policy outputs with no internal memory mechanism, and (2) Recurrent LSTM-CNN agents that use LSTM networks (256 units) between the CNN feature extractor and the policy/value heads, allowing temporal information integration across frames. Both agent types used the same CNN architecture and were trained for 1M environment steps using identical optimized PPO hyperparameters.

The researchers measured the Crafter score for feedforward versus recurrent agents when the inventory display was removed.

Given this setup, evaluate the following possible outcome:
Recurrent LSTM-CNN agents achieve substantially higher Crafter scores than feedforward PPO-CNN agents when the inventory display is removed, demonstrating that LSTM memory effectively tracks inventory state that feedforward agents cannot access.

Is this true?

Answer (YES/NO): NO